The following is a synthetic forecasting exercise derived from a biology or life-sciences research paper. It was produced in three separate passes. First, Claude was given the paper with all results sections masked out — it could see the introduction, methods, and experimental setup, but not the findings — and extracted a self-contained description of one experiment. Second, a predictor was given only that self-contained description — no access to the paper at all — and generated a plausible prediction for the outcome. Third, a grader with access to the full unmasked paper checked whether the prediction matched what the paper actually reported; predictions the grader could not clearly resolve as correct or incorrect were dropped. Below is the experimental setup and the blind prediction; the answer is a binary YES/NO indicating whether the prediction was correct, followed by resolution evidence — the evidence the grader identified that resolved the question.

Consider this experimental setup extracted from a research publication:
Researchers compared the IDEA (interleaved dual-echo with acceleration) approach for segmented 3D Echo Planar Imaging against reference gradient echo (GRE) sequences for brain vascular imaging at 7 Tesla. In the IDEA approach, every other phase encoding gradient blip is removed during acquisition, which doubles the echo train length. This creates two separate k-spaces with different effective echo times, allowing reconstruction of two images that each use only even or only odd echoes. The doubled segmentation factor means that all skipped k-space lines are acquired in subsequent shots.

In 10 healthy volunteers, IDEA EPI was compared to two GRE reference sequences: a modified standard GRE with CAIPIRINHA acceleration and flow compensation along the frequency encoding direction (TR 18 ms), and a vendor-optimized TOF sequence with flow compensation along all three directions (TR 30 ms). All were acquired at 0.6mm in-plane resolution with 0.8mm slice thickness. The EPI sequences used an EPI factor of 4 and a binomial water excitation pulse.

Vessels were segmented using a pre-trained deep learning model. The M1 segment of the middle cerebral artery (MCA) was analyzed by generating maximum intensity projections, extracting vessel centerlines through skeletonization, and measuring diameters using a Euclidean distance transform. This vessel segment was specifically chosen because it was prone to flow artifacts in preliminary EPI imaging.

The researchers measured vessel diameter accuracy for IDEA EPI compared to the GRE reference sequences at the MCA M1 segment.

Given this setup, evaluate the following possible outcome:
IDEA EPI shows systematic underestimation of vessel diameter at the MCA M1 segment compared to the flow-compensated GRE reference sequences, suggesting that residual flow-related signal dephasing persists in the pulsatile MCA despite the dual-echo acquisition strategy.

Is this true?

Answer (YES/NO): NO